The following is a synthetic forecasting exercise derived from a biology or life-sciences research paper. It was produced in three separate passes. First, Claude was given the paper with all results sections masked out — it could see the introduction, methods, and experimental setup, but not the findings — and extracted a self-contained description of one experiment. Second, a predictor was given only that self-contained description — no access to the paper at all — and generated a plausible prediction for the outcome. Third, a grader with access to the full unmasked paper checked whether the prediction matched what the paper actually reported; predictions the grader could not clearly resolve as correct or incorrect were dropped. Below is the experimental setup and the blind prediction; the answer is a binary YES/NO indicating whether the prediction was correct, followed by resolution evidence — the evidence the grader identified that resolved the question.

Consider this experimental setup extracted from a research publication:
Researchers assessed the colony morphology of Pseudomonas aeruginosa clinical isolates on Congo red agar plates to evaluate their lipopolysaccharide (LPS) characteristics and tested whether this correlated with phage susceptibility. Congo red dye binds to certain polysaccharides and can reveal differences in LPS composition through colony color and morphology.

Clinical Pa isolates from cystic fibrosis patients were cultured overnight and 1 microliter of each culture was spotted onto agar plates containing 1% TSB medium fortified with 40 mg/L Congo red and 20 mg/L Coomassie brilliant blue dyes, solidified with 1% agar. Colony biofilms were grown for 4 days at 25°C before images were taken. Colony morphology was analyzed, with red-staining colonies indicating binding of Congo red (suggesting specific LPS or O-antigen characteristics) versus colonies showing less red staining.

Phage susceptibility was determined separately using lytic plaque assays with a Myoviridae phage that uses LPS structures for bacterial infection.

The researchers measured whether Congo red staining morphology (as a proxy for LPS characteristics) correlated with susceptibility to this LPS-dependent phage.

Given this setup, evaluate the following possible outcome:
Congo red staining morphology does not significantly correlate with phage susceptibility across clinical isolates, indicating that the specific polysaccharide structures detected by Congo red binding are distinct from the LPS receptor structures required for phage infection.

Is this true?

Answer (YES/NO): NO